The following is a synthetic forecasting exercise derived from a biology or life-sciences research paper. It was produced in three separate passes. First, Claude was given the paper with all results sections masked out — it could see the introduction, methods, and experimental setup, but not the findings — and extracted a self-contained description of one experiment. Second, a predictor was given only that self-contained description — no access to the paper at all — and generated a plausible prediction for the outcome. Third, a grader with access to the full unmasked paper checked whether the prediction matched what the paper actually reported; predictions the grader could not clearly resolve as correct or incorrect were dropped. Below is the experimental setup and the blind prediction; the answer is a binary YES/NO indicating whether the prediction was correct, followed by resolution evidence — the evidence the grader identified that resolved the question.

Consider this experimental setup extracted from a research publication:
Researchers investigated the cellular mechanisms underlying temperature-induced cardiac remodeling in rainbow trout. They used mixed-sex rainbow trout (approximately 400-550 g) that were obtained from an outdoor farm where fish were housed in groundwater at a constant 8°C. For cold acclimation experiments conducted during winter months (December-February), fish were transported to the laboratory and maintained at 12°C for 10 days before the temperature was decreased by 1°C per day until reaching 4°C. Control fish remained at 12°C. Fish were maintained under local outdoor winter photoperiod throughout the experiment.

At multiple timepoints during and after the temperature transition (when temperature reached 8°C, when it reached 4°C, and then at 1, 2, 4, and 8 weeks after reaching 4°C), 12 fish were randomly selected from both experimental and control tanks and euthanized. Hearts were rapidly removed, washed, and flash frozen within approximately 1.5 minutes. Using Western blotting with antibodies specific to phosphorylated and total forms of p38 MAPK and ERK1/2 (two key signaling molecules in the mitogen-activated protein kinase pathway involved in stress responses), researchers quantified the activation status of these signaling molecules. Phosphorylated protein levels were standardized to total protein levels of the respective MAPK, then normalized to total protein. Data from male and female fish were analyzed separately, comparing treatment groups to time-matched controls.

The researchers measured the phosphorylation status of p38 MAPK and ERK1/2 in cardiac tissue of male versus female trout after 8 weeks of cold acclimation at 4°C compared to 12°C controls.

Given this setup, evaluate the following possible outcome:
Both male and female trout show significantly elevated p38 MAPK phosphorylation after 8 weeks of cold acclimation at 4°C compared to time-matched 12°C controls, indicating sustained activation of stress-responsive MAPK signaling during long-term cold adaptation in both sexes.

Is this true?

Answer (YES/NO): NO